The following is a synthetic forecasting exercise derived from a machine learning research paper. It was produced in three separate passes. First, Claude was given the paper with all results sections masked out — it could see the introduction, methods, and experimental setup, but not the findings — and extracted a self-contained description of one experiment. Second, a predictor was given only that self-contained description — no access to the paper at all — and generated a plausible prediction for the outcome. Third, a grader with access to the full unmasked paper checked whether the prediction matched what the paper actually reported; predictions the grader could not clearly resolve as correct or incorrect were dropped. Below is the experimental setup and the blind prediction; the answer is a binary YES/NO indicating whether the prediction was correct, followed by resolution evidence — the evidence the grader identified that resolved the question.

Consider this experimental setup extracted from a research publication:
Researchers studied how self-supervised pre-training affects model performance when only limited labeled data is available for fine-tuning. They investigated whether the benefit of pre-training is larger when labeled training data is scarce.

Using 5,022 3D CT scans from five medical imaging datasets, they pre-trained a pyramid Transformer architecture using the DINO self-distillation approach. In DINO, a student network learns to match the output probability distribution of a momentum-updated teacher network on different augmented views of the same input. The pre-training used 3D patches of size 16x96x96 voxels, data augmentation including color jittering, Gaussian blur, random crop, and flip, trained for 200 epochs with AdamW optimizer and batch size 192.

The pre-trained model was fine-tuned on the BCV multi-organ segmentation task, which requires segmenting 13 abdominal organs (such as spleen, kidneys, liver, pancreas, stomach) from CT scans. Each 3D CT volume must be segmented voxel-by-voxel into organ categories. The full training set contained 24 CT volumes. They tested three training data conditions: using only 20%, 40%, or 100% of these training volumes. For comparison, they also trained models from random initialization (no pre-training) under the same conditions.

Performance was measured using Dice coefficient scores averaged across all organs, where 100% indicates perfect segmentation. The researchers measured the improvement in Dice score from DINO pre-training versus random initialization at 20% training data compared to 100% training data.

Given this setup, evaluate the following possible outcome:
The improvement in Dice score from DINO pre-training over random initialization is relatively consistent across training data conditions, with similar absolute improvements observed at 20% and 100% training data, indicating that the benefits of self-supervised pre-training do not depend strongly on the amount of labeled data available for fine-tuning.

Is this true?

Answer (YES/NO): NO